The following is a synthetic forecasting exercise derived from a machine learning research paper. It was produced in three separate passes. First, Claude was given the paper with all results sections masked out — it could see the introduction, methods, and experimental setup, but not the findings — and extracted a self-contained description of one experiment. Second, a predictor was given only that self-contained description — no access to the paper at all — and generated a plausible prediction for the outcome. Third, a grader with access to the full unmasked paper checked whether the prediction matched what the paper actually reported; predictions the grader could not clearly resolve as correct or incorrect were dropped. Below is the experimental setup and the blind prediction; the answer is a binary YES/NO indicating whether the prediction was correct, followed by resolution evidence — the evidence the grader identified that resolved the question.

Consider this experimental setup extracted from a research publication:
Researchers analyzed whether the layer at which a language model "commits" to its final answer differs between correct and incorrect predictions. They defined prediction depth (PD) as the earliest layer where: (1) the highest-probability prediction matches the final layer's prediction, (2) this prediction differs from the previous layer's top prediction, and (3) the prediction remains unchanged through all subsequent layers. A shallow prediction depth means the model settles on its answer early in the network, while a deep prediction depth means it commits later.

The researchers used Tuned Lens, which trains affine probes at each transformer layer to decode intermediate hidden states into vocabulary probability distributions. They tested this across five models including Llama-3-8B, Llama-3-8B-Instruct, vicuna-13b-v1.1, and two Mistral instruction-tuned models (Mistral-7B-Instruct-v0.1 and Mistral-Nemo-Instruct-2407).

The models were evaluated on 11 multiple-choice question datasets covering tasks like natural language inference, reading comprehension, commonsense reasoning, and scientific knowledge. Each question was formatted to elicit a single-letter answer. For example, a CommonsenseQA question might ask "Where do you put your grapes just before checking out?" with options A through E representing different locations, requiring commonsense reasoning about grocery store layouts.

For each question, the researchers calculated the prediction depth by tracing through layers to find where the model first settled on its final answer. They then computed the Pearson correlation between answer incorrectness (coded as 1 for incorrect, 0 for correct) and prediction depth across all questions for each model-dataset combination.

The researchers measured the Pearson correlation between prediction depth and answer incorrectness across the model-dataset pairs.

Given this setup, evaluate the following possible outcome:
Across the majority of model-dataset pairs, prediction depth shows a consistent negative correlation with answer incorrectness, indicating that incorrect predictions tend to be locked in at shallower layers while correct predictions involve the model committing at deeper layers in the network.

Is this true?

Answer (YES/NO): NO